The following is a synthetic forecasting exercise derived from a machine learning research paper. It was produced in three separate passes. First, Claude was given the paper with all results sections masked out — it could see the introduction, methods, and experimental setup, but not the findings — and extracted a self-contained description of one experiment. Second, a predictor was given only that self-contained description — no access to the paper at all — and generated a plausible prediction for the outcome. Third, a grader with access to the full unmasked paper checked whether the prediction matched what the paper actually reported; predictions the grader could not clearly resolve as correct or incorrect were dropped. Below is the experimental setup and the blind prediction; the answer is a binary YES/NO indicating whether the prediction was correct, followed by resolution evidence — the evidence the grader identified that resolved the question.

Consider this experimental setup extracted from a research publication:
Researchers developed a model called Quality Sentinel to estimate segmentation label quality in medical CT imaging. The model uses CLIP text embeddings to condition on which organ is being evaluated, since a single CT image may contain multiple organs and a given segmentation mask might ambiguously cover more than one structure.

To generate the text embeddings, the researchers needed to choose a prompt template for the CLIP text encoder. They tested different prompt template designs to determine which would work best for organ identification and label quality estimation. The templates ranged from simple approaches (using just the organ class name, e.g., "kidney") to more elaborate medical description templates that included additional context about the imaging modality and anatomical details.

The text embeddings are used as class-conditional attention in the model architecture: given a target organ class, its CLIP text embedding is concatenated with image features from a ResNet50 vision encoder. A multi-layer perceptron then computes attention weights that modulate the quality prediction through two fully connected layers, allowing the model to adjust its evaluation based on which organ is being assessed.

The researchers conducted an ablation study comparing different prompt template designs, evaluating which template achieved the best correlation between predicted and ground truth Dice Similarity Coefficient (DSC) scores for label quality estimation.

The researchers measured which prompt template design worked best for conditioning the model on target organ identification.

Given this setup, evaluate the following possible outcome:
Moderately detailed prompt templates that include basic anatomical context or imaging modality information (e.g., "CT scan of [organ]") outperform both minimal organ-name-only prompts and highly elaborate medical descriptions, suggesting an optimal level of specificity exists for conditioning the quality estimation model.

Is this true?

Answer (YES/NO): NO